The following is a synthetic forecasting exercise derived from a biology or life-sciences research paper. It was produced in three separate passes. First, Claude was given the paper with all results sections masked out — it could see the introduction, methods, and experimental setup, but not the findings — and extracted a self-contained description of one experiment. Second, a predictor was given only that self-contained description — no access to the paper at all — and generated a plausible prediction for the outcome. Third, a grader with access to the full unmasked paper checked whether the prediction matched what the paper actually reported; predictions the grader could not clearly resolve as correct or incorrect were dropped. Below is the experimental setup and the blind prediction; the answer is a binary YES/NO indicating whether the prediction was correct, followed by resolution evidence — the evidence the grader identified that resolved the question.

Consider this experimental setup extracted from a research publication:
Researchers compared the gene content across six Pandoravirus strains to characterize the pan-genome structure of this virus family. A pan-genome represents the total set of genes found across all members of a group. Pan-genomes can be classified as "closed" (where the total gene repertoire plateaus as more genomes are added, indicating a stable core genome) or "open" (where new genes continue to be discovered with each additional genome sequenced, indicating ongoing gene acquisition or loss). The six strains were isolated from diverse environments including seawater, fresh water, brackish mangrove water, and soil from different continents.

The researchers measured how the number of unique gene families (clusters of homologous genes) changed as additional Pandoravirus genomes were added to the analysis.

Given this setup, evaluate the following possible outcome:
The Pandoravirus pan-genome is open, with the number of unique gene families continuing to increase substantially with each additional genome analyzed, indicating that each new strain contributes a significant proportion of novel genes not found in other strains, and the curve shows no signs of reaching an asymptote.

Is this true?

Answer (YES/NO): YES